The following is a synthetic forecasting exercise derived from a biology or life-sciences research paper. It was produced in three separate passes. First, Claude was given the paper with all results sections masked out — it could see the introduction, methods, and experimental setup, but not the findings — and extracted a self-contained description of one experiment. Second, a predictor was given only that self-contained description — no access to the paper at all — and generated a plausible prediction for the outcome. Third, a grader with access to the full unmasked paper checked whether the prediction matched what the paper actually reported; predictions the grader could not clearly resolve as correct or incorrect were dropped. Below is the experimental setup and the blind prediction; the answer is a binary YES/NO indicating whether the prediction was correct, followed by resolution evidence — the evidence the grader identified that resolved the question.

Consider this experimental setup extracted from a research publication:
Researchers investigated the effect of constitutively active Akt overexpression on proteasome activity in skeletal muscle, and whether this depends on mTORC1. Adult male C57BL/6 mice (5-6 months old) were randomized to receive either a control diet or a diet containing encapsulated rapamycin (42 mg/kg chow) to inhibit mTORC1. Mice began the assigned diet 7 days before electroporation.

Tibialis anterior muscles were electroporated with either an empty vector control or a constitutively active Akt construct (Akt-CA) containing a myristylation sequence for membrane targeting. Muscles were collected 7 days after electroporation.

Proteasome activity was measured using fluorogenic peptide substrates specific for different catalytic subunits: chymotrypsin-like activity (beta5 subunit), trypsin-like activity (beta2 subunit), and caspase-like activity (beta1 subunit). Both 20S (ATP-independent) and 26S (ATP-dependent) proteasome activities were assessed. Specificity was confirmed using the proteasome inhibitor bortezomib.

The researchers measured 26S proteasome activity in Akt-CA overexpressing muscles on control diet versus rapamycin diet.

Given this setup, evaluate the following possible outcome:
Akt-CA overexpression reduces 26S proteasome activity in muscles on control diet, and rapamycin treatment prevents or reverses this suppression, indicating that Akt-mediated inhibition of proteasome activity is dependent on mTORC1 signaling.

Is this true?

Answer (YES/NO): NO